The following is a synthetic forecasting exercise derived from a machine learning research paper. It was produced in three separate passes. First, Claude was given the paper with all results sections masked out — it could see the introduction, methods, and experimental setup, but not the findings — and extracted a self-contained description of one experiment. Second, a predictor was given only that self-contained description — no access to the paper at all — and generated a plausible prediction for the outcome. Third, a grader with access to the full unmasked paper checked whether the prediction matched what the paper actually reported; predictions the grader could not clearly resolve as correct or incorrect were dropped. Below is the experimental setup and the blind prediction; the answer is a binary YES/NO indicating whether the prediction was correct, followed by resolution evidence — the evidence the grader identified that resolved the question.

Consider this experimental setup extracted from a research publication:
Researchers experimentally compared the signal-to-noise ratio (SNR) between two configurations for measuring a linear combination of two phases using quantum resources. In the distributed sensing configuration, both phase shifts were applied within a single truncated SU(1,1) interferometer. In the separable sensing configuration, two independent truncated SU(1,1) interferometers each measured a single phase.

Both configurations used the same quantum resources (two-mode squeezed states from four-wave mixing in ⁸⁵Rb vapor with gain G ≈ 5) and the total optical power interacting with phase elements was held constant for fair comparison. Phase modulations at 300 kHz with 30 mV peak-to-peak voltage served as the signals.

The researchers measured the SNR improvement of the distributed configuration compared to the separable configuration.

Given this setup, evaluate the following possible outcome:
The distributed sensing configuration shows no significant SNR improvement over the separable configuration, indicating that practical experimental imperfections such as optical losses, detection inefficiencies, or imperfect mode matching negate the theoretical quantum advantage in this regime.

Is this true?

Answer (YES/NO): NO